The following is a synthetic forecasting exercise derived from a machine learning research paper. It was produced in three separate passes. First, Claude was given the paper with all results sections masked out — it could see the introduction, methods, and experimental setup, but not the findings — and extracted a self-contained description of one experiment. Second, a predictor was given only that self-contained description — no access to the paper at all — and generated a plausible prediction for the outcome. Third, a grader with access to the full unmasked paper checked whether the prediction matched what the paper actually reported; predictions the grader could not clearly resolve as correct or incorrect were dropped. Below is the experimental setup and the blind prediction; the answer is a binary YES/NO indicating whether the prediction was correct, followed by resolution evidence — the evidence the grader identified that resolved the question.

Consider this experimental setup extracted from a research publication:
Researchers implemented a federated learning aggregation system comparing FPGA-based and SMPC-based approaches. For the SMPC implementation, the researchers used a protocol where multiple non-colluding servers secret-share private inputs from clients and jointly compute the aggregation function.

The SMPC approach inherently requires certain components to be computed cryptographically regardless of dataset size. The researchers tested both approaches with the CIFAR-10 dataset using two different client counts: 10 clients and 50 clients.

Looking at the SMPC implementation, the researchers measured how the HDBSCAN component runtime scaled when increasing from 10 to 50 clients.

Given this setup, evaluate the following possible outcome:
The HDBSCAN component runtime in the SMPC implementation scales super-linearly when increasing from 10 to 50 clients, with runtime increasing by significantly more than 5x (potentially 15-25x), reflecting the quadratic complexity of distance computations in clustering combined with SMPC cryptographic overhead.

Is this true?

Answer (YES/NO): NO